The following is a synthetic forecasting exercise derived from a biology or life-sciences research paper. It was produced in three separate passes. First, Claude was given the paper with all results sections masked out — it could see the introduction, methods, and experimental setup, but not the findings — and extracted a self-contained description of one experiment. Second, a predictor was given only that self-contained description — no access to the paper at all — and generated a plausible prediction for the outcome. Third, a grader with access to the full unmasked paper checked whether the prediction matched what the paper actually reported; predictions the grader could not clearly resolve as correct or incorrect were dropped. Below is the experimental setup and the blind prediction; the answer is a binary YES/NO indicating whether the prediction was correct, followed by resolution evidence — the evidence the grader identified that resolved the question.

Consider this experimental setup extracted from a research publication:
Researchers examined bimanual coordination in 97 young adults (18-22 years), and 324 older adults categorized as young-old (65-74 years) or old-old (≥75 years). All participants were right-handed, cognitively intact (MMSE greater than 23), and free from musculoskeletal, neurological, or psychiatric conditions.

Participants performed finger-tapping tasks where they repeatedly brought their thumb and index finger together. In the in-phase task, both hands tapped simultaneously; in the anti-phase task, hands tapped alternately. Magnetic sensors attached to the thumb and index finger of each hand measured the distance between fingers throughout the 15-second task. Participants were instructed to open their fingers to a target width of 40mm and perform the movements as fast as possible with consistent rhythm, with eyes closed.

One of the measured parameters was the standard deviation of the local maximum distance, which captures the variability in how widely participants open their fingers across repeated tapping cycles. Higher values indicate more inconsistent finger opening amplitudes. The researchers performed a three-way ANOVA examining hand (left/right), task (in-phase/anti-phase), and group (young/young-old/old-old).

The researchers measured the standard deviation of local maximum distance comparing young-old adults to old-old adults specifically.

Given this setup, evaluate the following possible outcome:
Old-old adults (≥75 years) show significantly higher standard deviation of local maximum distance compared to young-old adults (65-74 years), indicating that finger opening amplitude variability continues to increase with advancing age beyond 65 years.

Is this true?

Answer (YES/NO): NO